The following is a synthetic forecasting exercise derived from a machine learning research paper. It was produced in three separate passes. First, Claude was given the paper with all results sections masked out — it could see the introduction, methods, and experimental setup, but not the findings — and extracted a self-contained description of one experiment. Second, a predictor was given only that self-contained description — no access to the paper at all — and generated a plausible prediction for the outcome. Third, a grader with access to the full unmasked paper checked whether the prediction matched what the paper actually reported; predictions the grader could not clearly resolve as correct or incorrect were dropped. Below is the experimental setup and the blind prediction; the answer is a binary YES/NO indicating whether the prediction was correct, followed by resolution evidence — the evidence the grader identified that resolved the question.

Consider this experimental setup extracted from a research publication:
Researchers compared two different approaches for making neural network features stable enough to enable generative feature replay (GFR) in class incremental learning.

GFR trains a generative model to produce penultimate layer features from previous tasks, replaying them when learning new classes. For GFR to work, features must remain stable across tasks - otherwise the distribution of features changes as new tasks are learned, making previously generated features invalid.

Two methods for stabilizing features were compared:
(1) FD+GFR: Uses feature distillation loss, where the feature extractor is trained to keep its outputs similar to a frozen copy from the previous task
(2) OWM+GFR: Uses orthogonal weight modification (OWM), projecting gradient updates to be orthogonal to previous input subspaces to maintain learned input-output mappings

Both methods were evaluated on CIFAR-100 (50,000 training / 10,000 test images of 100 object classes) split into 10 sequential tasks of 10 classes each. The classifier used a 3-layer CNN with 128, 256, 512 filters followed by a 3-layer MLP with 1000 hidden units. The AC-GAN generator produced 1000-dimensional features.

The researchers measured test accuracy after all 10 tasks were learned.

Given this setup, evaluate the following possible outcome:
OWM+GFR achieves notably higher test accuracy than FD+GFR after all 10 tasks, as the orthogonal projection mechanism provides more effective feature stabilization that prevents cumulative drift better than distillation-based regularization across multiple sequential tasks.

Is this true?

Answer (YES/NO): YES